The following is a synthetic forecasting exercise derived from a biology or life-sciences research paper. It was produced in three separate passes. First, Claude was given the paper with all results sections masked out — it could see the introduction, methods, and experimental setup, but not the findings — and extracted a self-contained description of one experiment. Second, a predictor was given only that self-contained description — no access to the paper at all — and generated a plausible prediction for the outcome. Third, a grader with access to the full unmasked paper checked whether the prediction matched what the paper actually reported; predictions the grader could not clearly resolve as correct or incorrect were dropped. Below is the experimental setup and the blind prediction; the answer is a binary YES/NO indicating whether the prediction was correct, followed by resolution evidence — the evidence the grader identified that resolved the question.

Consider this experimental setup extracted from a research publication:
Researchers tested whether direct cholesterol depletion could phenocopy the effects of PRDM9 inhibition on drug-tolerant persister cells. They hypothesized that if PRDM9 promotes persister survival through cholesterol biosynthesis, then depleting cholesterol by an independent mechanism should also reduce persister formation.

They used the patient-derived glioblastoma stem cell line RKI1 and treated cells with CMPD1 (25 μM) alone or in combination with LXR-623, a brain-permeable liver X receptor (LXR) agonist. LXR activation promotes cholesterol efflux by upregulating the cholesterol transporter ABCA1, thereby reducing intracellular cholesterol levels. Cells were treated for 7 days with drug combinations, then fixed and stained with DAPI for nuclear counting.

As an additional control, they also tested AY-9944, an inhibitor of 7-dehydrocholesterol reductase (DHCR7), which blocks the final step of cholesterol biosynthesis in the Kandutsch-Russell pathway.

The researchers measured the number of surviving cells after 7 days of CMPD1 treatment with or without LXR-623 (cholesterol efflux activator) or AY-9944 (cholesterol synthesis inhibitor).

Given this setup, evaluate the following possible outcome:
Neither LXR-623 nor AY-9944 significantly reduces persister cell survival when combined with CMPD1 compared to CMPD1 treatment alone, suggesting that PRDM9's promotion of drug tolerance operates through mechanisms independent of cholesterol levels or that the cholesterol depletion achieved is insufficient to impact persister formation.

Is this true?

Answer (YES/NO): NO